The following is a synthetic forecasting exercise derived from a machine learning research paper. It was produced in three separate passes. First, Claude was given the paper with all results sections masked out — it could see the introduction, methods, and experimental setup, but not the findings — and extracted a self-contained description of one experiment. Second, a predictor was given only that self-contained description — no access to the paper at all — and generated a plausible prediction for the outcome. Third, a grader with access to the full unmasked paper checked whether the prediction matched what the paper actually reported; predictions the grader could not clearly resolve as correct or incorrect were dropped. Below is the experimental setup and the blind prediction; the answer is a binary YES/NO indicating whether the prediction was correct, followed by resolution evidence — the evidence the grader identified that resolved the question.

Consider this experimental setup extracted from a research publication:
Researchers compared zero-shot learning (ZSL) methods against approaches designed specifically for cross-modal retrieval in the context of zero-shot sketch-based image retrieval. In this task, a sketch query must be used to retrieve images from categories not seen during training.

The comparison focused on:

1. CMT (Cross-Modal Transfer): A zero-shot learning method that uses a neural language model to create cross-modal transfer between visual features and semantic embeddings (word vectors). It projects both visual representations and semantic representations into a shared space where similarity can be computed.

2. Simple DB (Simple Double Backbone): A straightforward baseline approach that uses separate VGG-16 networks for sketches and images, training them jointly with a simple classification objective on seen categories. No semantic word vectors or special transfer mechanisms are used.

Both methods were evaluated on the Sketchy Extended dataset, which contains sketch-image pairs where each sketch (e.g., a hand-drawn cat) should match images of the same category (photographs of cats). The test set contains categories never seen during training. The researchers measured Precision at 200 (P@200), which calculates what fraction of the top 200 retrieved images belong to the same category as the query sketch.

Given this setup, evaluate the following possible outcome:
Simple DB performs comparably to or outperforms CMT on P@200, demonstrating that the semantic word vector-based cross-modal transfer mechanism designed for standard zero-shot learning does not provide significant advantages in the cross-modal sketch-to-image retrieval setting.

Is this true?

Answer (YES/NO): YES